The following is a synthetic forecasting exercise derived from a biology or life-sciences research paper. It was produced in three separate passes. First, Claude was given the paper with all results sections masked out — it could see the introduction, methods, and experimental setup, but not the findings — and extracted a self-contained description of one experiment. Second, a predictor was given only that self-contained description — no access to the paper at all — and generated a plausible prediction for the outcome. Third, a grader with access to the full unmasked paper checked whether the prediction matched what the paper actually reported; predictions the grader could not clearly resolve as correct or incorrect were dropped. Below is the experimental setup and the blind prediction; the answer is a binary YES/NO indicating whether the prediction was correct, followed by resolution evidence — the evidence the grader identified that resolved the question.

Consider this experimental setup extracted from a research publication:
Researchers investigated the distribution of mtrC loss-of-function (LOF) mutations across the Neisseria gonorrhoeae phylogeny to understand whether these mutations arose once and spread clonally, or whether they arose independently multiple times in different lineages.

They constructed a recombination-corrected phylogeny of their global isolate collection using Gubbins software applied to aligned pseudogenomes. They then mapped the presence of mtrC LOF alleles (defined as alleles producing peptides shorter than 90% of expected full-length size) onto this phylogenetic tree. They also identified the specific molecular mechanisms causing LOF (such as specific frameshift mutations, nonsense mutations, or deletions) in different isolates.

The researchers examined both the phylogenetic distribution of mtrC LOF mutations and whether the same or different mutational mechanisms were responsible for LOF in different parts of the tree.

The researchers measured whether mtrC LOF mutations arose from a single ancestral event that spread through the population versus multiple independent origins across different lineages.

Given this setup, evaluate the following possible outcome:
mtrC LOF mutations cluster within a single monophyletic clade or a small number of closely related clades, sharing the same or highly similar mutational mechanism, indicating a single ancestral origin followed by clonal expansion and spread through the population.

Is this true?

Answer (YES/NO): NO